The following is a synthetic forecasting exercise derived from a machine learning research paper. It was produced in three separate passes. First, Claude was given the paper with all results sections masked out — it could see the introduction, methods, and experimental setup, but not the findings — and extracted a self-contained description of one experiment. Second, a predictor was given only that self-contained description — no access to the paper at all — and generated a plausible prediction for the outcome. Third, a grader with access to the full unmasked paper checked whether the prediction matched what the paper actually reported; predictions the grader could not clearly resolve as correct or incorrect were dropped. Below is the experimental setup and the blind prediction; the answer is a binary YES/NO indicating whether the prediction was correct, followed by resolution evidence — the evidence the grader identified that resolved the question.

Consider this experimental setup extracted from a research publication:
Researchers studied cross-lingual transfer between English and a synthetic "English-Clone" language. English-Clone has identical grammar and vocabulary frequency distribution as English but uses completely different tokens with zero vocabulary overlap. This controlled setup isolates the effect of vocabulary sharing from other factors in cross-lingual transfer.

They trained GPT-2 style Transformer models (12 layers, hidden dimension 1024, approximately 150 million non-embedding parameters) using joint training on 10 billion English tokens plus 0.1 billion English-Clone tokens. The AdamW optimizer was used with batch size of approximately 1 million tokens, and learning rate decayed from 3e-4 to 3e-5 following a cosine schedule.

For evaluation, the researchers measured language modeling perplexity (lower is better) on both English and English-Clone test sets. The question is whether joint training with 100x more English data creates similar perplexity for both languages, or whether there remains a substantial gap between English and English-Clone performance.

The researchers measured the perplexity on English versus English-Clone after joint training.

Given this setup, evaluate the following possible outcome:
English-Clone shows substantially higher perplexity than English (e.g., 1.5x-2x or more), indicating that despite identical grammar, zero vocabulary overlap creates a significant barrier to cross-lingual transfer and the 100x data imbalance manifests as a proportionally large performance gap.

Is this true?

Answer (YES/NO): NO